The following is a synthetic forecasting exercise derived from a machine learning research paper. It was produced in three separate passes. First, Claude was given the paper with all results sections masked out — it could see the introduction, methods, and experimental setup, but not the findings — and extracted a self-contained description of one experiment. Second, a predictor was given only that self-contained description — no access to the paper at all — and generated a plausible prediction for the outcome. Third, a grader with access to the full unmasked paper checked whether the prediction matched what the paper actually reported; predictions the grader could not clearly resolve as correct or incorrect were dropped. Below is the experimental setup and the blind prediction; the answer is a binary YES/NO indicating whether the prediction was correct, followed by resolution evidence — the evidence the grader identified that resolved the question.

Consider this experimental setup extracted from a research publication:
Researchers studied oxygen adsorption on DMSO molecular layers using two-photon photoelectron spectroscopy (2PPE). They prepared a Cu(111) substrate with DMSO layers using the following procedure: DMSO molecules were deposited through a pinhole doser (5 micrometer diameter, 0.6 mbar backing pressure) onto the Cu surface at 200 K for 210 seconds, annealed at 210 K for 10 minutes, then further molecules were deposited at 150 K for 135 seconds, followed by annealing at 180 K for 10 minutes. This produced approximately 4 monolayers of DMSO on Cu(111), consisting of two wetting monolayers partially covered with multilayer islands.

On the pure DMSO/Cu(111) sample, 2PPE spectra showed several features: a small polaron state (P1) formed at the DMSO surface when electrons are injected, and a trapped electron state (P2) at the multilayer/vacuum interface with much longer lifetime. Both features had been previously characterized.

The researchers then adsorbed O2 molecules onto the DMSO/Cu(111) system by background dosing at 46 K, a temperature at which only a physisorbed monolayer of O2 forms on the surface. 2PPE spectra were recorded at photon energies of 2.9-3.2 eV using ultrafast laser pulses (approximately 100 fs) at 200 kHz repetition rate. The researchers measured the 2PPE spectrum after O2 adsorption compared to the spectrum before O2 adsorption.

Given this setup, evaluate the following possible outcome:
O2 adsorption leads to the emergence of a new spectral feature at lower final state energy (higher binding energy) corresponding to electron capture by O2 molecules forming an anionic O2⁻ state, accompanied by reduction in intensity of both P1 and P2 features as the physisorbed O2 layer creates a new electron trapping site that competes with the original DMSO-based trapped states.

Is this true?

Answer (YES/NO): NO